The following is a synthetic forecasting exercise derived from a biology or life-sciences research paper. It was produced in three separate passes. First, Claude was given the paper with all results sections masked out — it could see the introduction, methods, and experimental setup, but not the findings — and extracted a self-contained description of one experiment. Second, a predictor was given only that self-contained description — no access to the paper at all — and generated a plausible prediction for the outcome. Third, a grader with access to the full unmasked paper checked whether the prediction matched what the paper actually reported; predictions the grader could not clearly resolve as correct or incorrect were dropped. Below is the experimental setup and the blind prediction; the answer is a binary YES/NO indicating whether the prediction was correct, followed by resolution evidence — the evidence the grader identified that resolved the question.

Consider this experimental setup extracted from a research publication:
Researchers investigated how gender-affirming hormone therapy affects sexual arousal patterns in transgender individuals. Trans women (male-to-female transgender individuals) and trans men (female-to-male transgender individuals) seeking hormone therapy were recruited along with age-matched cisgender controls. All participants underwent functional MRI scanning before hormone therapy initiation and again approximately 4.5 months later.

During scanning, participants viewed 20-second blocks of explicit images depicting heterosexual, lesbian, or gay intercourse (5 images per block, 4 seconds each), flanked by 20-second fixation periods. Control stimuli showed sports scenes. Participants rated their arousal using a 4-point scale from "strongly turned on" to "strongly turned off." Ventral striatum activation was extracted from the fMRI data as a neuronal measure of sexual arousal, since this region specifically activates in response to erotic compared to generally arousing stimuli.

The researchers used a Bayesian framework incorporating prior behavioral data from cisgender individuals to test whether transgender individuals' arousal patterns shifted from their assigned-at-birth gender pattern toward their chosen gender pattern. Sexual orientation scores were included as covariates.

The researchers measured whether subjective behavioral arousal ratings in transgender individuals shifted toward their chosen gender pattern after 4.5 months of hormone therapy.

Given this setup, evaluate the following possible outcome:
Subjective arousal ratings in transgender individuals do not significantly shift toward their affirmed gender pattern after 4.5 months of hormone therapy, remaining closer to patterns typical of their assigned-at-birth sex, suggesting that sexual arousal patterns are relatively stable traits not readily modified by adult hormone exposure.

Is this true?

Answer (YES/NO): NO